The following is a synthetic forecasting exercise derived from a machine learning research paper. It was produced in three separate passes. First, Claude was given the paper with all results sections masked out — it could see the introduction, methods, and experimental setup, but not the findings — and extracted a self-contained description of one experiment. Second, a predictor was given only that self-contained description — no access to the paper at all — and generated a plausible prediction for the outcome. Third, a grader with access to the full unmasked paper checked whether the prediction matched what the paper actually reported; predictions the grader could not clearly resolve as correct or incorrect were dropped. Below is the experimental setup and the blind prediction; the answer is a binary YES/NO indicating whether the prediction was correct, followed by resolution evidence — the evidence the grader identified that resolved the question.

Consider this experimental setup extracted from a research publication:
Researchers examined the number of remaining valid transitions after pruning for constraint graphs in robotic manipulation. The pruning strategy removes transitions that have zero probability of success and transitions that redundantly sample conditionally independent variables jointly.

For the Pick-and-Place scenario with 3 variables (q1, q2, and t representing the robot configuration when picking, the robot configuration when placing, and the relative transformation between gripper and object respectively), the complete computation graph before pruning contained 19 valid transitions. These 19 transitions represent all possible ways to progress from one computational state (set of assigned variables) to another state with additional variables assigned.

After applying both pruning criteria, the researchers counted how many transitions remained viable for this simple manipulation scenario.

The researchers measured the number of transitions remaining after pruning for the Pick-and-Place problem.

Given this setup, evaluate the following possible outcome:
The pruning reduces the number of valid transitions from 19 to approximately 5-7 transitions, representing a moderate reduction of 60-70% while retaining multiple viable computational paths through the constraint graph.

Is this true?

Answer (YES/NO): NO